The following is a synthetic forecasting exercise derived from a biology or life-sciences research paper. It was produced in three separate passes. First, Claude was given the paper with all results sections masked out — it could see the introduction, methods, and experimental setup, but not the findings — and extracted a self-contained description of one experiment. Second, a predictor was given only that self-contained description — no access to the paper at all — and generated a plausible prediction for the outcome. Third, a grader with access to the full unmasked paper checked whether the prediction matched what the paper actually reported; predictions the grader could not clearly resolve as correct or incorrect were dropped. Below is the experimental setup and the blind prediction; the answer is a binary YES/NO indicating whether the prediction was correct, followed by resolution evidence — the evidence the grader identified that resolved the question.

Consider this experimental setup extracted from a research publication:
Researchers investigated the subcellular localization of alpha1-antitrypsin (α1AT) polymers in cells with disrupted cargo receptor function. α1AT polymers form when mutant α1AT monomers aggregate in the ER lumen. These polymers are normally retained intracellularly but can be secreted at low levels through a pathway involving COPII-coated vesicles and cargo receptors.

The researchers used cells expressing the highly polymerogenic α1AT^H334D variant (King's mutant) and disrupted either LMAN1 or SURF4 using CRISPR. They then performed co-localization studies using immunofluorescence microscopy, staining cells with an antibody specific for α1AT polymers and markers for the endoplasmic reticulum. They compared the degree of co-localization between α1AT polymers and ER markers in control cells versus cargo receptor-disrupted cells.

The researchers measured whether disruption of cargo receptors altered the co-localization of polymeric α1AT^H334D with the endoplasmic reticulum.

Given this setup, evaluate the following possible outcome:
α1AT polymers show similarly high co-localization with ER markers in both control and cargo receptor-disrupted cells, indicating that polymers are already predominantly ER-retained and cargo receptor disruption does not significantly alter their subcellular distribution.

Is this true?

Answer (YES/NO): NO